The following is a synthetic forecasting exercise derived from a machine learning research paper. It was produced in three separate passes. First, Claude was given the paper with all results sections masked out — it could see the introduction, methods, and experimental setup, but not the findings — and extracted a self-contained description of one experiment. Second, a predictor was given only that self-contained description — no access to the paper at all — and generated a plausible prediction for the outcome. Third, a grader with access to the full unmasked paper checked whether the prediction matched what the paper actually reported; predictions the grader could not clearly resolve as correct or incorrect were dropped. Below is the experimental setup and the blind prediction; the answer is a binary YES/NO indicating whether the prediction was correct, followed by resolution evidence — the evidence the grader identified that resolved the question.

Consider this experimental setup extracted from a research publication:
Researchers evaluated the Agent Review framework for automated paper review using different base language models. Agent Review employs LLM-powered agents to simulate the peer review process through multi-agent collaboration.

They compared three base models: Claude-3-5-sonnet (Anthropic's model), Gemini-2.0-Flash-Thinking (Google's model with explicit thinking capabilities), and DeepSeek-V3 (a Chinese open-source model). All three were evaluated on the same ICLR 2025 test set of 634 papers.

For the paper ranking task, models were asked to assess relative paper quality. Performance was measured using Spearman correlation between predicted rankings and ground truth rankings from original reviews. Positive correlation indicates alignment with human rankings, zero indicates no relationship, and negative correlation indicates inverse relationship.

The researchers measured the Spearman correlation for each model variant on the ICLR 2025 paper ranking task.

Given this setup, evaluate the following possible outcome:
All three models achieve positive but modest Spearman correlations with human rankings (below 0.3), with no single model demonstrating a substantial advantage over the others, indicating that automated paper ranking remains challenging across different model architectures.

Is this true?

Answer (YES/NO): NO